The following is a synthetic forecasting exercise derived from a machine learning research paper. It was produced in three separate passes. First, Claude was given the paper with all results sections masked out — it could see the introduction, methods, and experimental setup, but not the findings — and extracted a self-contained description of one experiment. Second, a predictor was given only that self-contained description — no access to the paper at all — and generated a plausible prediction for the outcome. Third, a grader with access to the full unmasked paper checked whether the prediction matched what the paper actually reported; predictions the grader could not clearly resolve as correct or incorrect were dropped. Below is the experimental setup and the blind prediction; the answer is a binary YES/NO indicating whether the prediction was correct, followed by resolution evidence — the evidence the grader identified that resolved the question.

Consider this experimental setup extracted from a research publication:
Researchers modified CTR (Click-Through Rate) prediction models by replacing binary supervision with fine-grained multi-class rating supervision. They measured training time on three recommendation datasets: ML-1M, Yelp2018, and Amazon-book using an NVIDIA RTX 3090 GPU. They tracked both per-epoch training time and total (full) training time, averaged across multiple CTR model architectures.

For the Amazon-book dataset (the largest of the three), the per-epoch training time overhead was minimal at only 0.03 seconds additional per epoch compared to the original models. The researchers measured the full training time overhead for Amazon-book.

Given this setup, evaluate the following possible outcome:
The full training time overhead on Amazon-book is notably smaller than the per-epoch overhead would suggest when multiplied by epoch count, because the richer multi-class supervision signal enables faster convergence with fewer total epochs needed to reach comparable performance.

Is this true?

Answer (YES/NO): NO